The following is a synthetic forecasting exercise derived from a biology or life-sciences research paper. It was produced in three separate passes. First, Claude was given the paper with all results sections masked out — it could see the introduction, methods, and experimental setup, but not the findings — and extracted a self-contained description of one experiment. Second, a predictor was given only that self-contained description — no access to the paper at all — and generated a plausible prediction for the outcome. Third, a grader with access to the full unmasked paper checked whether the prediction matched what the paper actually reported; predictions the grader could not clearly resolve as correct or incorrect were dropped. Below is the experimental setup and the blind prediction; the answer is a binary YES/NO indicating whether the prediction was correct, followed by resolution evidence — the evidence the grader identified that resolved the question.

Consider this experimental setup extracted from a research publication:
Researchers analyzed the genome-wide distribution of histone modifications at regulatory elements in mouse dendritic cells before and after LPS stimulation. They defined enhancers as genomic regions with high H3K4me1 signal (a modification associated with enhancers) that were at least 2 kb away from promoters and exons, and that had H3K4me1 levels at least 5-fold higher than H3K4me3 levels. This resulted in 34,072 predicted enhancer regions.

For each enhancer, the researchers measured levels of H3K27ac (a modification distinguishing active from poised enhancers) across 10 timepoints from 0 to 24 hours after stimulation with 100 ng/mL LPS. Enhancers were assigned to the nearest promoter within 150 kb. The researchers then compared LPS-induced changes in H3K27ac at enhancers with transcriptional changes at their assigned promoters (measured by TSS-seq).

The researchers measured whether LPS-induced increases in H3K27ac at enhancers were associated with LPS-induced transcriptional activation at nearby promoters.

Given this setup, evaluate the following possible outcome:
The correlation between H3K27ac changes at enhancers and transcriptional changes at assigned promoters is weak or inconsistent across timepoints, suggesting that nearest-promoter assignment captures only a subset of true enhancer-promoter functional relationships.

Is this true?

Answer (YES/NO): YES